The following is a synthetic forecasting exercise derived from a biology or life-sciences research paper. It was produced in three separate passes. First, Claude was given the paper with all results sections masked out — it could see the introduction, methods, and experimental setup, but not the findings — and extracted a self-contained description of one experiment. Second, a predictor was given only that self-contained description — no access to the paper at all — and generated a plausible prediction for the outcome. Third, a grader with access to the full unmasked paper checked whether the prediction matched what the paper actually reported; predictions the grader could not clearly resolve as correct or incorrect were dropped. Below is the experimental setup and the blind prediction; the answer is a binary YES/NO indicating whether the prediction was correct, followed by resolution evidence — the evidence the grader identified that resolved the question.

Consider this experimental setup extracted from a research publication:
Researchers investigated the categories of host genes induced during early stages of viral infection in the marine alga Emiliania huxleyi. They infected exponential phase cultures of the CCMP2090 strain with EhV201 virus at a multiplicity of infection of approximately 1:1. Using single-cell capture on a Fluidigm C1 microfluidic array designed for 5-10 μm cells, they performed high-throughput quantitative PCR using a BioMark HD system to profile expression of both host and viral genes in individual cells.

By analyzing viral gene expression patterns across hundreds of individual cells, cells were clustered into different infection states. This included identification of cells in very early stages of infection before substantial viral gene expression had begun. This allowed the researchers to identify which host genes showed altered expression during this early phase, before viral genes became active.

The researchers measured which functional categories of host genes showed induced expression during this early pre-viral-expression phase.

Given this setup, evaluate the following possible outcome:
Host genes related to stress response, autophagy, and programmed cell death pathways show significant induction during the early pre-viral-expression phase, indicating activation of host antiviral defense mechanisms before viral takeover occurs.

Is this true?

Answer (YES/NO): YES